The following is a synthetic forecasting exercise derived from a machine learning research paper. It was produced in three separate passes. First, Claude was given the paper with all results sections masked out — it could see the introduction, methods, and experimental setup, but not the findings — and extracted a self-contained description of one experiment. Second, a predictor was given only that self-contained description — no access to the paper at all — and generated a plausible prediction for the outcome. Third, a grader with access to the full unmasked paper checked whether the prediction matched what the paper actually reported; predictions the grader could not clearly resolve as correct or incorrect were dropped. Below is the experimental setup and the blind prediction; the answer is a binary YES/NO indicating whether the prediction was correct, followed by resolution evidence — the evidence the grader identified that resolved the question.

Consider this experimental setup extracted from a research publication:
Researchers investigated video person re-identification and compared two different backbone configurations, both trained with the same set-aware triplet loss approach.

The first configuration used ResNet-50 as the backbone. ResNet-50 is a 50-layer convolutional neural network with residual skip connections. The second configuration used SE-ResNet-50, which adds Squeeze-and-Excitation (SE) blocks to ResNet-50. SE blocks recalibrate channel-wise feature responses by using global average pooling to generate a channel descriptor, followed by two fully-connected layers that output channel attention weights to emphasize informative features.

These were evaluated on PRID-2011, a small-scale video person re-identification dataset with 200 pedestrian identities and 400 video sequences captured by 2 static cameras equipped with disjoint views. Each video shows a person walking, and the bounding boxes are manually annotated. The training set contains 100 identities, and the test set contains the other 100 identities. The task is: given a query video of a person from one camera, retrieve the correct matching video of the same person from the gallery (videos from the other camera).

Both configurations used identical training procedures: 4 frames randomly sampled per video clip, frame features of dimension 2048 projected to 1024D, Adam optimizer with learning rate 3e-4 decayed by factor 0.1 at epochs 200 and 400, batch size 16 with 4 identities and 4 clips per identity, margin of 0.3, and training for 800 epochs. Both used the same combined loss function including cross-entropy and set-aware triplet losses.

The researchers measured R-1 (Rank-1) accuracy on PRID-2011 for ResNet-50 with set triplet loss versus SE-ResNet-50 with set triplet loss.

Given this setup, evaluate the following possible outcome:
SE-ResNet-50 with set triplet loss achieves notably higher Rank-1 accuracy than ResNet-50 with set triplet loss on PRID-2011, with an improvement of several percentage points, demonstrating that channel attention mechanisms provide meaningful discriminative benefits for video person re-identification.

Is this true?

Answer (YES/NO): YES